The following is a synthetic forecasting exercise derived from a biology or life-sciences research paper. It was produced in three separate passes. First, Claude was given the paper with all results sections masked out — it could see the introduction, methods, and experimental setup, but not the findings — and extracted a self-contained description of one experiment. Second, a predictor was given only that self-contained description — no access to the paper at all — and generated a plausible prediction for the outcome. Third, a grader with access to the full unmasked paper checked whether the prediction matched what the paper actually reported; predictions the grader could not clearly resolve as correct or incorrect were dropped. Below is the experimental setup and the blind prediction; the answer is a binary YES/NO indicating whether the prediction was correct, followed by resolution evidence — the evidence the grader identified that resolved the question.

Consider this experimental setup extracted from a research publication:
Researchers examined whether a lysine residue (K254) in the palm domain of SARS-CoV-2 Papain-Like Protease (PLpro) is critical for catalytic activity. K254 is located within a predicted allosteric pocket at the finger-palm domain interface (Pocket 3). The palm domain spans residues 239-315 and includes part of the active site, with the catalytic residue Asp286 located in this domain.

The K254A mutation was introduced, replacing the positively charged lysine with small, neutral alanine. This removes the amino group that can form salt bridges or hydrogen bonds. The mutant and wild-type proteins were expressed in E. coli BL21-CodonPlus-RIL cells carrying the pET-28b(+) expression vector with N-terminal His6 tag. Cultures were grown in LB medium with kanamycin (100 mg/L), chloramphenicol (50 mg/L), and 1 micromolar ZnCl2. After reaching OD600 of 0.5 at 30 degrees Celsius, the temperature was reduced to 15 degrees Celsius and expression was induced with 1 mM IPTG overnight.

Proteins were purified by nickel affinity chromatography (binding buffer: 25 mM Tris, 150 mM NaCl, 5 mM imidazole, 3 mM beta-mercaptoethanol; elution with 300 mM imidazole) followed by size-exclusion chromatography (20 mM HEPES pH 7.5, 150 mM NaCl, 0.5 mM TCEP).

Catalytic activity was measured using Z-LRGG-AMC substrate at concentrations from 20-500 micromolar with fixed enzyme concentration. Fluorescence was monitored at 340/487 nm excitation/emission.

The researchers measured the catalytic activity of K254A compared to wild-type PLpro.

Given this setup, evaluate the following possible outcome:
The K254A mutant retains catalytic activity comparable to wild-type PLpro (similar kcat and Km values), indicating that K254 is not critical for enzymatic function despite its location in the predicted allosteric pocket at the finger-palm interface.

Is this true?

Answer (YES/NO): NO